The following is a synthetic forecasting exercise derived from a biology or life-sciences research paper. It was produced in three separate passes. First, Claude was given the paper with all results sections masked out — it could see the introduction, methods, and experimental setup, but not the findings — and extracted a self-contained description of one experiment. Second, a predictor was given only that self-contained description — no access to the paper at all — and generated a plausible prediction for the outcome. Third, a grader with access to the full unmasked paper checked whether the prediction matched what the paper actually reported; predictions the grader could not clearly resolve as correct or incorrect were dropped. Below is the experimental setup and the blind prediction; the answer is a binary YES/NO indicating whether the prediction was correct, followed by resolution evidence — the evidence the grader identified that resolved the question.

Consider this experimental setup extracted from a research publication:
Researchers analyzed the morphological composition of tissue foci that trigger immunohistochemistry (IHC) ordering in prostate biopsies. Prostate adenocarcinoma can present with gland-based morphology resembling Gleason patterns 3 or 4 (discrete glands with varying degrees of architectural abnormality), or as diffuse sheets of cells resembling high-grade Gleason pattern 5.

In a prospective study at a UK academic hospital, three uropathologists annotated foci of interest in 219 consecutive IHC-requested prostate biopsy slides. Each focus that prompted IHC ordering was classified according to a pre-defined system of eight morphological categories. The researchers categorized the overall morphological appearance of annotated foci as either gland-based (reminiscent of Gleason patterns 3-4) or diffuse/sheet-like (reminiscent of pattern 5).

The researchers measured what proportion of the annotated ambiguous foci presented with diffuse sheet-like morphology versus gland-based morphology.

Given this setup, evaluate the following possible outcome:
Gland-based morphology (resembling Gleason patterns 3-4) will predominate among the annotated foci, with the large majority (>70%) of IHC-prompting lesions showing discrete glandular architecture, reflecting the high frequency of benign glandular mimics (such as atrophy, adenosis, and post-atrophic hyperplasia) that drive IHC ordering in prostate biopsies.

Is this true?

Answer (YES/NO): YES